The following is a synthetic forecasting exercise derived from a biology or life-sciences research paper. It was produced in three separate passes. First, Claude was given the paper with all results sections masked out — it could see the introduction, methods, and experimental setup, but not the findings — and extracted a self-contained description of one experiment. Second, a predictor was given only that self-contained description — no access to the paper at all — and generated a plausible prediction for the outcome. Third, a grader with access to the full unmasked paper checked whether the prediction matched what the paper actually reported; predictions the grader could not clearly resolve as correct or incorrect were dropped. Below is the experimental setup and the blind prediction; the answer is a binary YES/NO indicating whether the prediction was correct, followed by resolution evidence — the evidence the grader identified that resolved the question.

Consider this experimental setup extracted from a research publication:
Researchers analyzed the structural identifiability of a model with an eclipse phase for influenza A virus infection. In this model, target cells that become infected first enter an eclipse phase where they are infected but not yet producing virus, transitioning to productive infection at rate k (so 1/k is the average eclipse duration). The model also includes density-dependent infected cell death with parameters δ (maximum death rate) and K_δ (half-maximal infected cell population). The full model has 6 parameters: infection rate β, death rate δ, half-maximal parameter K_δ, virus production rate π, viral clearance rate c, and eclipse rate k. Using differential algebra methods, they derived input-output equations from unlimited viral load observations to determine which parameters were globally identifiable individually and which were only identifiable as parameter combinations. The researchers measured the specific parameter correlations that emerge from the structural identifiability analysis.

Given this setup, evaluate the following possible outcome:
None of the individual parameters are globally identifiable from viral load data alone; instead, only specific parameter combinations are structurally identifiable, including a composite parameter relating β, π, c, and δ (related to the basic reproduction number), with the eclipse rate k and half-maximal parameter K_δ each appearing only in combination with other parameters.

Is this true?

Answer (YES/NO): NO